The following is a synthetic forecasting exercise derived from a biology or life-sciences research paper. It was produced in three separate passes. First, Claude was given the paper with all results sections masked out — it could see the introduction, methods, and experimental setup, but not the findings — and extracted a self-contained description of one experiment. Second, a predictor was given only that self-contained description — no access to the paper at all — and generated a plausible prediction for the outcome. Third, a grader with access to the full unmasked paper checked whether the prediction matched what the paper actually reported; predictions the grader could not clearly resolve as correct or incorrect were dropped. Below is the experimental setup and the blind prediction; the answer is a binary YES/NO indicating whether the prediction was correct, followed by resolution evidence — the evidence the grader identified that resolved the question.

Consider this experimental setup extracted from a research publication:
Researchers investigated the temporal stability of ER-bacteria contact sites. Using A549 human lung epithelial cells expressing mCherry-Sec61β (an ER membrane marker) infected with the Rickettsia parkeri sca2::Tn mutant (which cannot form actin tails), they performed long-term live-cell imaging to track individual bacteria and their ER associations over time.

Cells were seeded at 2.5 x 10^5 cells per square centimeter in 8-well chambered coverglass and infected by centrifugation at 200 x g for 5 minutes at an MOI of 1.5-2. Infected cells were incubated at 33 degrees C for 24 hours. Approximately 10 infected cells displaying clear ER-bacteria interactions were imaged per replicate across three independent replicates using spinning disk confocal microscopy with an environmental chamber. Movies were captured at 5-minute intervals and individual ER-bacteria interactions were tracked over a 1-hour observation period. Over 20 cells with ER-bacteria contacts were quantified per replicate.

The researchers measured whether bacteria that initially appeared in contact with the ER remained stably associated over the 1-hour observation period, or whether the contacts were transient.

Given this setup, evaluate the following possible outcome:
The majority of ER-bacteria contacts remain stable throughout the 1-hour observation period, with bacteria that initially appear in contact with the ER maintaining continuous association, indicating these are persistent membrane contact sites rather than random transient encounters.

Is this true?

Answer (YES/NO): YES